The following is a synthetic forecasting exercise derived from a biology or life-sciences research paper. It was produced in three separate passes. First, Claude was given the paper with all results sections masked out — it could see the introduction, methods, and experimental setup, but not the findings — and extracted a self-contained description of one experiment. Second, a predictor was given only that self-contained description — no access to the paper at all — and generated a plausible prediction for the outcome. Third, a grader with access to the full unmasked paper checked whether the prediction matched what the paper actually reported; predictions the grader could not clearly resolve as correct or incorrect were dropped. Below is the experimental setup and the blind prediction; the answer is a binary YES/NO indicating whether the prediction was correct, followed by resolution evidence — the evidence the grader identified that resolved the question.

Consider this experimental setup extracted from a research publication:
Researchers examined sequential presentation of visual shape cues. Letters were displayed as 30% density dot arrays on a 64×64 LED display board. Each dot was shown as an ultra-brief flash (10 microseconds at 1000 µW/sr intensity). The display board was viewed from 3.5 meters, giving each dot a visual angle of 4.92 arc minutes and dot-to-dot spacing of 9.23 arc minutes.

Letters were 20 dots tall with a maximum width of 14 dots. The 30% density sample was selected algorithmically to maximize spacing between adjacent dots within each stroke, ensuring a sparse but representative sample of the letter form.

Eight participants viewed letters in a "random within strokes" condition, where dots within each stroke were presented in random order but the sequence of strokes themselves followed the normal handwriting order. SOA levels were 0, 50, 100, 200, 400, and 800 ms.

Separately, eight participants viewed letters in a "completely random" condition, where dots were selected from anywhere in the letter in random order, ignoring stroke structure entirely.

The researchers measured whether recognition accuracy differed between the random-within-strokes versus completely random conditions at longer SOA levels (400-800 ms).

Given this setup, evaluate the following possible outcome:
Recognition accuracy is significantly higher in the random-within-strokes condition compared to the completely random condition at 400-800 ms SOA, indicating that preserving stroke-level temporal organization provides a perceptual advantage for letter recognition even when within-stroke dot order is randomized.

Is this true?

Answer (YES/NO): NO